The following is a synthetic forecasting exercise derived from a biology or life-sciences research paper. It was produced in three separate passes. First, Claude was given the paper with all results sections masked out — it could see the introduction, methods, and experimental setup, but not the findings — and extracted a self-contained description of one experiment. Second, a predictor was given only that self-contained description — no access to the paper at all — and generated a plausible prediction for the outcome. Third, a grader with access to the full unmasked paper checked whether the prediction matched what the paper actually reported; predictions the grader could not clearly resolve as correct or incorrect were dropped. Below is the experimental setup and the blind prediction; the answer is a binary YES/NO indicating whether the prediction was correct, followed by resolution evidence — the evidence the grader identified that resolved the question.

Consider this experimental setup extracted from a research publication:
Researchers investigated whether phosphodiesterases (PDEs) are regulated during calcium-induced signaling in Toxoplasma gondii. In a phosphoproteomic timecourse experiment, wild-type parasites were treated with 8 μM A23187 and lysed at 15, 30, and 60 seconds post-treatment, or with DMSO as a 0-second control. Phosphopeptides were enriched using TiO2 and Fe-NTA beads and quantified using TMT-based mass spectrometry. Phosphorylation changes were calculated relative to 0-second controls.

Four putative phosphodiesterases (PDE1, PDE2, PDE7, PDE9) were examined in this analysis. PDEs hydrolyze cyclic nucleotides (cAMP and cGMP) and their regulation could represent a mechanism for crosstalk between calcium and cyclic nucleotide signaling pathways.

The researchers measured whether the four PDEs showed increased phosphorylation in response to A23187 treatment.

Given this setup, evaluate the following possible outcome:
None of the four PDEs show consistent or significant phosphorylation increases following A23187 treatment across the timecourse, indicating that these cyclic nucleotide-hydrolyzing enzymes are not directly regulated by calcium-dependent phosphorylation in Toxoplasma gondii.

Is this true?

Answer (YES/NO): NO